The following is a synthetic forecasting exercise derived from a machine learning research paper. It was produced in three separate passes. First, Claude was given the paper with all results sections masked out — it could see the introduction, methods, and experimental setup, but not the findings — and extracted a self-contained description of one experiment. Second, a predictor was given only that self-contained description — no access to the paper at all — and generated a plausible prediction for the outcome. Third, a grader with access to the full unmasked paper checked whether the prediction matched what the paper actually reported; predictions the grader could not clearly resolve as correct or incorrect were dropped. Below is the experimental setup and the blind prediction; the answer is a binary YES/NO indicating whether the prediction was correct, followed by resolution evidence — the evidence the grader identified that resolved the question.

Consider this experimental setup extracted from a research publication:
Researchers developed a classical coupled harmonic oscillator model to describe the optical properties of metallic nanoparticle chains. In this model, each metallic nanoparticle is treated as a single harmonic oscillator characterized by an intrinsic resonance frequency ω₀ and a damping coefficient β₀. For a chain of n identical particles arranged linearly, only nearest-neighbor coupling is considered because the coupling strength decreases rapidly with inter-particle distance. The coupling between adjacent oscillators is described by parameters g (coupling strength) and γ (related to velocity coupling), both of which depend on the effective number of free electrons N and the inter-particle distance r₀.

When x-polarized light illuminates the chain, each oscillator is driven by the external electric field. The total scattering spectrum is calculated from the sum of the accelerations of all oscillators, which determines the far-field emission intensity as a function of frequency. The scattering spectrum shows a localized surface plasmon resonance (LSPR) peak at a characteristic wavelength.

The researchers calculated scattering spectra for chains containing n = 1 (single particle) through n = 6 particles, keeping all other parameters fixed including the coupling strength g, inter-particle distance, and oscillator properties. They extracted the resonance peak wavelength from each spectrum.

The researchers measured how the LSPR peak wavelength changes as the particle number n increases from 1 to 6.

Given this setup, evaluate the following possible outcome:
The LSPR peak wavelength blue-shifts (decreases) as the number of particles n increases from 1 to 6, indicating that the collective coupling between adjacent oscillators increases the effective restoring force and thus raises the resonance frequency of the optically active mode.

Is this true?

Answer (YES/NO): NO